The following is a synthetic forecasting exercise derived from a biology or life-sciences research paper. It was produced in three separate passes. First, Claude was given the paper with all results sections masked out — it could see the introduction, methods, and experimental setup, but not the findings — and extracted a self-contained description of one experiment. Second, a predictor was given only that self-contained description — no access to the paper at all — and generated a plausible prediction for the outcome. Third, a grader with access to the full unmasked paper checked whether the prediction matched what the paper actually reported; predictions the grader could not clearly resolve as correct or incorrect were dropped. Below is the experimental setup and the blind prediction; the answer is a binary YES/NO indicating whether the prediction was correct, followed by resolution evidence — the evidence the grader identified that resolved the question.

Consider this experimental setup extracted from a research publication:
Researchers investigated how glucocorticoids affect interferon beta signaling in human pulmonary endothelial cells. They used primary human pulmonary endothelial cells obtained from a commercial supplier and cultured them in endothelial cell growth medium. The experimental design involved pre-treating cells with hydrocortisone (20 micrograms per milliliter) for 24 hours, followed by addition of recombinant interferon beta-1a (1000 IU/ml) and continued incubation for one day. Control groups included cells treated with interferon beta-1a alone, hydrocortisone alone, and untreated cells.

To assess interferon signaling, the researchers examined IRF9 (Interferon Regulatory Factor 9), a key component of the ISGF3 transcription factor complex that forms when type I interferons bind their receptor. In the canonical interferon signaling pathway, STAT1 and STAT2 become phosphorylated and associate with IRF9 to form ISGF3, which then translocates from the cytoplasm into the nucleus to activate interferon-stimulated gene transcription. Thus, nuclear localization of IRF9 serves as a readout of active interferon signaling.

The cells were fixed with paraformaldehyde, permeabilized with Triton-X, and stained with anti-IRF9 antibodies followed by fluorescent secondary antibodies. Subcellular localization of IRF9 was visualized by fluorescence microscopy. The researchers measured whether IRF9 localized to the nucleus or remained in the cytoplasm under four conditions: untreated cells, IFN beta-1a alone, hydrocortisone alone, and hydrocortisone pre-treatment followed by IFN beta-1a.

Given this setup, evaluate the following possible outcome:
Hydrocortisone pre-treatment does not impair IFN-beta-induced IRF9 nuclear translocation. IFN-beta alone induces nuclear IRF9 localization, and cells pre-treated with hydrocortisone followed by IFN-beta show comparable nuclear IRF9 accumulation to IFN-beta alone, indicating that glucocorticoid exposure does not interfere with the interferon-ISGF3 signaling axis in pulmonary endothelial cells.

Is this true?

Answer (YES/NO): NO